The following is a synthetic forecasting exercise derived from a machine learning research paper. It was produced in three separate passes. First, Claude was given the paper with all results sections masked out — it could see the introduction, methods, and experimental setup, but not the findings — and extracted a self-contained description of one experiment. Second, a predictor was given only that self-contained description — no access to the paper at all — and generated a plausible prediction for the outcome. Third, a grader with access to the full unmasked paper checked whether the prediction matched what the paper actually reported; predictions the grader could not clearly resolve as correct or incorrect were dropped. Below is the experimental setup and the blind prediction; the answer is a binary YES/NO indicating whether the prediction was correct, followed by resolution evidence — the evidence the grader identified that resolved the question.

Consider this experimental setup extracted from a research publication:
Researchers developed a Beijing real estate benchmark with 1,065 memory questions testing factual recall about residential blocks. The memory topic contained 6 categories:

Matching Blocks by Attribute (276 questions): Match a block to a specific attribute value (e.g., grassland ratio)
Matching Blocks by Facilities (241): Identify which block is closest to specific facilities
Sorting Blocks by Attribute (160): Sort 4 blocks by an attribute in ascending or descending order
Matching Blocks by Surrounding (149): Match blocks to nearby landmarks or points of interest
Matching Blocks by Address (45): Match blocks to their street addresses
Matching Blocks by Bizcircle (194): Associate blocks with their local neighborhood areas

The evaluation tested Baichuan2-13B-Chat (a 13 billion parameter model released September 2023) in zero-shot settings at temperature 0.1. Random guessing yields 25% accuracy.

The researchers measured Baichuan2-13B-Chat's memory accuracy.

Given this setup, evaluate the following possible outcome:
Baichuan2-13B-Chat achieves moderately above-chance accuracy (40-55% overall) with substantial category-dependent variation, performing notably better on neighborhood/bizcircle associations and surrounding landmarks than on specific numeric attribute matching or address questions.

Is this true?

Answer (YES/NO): NO